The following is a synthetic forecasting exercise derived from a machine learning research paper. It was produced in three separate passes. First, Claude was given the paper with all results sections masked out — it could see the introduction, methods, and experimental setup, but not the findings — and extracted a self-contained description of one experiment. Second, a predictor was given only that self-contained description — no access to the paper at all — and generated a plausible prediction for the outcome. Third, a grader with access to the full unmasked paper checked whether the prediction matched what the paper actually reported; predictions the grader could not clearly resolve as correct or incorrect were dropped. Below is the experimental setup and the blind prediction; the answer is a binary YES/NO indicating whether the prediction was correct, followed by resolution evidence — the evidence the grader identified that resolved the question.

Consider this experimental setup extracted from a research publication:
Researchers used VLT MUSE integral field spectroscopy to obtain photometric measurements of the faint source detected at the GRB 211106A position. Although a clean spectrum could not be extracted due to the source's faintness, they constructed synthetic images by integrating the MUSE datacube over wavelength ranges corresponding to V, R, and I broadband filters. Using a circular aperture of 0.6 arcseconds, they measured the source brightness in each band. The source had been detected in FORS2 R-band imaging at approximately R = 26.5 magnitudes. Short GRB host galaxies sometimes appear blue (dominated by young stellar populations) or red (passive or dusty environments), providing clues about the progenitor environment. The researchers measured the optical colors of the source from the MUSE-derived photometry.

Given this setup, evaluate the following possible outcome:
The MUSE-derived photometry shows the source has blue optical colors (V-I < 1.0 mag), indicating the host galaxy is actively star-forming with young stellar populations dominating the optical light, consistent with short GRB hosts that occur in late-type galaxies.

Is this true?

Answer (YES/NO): NO